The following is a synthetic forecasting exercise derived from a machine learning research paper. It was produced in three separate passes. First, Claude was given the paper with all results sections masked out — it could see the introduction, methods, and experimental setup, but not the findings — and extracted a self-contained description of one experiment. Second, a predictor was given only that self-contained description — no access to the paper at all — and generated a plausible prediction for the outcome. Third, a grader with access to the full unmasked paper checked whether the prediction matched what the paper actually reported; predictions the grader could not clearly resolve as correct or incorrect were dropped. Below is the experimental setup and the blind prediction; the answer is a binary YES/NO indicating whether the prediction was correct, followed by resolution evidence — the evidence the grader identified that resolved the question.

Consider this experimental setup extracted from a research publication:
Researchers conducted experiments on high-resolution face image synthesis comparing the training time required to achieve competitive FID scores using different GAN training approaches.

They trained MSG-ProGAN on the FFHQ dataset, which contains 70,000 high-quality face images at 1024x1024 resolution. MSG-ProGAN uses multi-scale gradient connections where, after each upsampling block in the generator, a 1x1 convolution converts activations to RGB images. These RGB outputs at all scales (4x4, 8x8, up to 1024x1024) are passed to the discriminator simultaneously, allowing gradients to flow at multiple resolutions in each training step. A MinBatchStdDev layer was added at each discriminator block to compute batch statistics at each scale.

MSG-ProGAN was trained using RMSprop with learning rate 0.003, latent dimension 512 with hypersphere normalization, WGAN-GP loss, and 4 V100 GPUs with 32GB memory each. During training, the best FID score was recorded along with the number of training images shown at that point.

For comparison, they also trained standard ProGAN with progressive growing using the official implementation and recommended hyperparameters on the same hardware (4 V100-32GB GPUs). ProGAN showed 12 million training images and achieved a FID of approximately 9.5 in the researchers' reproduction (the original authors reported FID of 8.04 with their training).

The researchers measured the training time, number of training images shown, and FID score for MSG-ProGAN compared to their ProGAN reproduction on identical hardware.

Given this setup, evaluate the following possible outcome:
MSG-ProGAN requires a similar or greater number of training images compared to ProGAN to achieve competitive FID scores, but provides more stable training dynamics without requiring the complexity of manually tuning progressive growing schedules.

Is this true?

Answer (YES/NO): NO